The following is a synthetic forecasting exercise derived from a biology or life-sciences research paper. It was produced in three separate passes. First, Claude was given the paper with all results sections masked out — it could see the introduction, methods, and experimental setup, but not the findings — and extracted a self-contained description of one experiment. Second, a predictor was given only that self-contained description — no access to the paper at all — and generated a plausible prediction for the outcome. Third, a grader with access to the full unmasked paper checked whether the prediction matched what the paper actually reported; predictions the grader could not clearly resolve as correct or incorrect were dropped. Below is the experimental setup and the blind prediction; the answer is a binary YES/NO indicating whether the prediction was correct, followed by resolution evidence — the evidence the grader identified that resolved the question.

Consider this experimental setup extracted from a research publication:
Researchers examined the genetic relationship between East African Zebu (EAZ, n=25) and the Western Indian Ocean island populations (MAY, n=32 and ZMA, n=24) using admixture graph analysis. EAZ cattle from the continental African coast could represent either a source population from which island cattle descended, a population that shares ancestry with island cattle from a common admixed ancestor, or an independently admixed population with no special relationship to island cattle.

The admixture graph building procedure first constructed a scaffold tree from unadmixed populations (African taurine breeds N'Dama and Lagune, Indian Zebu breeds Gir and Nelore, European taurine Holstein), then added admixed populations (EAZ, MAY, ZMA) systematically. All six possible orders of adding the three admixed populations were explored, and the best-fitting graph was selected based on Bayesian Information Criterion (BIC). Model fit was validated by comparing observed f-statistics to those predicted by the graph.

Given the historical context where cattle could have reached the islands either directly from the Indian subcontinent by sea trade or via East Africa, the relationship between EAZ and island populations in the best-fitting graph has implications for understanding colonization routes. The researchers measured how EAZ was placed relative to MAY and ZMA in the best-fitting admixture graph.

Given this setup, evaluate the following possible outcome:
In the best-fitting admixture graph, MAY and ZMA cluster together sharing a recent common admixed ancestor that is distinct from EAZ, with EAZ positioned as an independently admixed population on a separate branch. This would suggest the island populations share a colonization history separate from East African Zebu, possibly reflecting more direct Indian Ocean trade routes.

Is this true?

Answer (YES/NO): NO